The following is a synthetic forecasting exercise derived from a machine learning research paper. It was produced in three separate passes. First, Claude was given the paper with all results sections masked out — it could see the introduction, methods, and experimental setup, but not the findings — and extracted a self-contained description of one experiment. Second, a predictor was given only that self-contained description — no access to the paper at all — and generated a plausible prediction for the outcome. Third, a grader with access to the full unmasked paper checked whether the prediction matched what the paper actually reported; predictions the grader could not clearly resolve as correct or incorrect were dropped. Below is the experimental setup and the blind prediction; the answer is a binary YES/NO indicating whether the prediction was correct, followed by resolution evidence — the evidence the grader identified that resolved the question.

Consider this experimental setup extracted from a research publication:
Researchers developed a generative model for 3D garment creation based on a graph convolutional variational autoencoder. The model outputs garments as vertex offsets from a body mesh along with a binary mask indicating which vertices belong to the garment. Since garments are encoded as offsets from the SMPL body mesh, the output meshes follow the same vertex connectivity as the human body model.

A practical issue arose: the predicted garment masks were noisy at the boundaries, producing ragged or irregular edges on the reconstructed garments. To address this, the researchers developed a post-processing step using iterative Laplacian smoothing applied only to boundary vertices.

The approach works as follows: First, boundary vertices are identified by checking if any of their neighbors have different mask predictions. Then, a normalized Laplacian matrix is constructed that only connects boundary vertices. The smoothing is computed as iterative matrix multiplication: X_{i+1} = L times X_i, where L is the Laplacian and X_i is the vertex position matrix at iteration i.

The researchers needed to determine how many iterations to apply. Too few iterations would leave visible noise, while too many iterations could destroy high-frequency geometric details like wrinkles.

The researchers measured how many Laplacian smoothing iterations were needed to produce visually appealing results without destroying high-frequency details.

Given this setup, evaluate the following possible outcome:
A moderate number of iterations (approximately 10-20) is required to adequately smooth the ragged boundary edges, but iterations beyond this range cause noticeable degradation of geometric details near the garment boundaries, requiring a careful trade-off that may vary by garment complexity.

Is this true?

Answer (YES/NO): NO